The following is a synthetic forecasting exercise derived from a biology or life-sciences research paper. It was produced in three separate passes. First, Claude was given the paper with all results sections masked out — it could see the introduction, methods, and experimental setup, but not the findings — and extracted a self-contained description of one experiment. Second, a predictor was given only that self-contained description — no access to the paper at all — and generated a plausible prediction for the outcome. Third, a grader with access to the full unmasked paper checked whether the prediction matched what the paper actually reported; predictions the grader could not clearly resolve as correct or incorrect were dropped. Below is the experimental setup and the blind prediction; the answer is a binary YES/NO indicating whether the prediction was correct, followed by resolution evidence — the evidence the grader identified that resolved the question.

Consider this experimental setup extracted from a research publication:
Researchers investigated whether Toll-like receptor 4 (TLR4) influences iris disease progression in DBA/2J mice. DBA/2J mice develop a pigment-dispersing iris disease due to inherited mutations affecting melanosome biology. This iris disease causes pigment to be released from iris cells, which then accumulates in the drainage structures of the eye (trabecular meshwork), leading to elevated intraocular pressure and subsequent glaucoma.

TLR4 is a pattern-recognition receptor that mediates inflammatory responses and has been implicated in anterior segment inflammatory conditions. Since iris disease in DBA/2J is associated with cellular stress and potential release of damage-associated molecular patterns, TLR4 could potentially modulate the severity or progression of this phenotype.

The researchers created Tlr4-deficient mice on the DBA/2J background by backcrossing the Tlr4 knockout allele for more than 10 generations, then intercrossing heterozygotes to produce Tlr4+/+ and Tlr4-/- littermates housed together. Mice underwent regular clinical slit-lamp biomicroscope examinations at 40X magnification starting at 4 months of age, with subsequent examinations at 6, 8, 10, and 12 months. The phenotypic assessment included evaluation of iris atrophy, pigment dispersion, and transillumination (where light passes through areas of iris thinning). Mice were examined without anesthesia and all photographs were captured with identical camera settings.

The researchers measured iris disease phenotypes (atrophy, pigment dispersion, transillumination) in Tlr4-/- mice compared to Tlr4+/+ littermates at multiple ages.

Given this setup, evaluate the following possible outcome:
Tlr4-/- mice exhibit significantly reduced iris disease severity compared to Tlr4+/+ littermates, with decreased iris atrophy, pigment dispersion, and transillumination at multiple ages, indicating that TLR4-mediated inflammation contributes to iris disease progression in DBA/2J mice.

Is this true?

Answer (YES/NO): NO